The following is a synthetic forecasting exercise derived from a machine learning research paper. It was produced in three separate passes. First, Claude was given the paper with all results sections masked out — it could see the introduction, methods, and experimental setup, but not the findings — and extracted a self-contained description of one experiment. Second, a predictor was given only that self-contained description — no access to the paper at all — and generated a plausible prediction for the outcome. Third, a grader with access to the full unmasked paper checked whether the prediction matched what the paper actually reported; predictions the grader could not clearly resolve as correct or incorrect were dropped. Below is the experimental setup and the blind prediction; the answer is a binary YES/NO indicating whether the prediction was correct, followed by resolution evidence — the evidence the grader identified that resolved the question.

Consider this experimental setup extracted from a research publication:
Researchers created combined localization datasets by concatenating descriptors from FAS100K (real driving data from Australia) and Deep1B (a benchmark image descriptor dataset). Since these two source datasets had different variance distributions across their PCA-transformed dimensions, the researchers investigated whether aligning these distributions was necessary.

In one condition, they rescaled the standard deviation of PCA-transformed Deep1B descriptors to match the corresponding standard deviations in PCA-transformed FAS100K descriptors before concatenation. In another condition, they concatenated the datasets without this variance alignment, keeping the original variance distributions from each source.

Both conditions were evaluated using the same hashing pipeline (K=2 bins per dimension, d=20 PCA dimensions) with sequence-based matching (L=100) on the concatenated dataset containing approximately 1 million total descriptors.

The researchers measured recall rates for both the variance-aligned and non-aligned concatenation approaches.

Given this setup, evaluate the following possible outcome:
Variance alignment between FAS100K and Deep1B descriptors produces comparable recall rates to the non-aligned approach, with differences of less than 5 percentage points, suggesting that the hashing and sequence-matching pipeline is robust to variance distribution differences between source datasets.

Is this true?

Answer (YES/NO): NO